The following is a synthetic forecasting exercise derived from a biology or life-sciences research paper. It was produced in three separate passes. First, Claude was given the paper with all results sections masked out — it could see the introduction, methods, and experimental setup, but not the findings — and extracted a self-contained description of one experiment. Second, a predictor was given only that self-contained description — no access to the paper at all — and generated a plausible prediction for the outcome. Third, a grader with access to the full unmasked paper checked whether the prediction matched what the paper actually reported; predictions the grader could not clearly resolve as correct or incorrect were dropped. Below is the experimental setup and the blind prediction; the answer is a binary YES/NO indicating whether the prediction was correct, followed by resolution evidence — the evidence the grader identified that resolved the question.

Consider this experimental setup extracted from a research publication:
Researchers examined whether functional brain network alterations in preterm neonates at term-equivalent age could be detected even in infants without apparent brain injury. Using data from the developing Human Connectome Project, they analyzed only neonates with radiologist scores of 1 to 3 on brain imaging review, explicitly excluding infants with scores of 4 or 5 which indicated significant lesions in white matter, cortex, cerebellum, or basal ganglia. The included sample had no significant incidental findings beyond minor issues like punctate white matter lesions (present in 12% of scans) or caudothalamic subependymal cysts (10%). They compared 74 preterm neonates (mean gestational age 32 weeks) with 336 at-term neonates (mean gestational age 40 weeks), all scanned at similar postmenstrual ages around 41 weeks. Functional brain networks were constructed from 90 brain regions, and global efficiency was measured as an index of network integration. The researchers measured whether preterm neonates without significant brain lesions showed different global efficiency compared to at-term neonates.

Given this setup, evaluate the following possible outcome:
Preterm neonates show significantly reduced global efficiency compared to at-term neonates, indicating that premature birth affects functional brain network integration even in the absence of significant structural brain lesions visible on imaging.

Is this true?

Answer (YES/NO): YES